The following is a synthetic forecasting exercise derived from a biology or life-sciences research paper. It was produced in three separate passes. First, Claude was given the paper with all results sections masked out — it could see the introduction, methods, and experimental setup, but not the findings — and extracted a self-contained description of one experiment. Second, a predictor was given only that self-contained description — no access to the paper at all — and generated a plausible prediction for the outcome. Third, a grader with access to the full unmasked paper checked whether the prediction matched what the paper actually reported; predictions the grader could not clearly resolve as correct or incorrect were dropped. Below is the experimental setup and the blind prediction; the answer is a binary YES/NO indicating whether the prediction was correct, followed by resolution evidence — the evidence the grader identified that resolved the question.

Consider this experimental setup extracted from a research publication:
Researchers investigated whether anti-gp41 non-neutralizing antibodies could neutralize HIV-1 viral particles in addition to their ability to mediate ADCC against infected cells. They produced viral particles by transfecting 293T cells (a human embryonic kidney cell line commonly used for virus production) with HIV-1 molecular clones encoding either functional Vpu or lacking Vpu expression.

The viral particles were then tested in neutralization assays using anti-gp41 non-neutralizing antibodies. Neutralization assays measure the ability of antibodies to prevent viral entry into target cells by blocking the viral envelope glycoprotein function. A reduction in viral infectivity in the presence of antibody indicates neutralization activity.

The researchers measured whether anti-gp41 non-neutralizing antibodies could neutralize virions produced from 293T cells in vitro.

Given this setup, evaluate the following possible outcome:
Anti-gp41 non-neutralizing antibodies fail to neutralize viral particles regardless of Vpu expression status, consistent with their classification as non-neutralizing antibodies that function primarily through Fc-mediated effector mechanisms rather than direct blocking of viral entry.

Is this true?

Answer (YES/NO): YES